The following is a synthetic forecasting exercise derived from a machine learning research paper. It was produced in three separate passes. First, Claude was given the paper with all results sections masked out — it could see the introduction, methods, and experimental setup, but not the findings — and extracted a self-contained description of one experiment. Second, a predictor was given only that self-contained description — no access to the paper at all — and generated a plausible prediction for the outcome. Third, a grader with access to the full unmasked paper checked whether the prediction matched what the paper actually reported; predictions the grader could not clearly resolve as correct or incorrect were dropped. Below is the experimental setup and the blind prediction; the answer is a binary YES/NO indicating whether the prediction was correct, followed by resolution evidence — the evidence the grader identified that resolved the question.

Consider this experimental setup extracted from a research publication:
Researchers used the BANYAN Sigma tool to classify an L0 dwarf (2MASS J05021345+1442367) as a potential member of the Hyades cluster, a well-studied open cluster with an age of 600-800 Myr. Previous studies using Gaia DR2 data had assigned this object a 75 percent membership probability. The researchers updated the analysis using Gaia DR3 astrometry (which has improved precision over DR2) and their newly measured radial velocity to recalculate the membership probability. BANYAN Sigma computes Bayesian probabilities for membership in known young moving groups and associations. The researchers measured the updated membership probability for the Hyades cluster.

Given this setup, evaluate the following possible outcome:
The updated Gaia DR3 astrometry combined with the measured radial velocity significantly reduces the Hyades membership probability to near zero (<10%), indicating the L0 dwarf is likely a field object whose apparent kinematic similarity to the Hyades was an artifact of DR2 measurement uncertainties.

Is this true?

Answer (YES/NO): NO